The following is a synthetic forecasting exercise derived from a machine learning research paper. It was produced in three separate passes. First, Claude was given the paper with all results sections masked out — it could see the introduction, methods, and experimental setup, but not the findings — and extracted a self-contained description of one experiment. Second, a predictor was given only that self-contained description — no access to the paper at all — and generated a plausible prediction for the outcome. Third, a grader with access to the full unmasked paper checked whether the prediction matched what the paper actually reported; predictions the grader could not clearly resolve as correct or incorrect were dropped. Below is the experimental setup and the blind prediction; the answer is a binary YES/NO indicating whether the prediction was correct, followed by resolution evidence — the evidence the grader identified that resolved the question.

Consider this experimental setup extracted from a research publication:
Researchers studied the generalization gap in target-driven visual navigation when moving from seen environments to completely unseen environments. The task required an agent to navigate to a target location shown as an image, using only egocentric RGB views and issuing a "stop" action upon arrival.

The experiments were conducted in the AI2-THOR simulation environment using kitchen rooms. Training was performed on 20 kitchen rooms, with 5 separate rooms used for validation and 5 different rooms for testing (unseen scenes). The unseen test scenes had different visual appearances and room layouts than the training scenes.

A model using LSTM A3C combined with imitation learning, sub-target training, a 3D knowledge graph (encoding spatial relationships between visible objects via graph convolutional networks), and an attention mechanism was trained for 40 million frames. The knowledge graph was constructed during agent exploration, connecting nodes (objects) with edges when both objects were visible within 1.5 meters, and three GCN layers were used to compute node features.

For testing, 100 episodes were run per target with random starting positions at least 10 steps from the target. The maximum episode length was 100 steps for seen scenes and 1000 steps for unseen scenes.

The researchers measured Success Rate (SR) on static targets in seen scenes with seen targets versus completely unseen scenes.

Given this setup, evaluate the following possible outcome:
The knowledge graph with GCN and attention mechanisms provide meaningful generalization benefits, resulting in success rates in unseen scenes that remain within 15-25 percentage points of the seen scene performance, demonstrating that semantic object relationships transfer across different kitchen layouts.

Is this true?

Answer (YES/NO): NO